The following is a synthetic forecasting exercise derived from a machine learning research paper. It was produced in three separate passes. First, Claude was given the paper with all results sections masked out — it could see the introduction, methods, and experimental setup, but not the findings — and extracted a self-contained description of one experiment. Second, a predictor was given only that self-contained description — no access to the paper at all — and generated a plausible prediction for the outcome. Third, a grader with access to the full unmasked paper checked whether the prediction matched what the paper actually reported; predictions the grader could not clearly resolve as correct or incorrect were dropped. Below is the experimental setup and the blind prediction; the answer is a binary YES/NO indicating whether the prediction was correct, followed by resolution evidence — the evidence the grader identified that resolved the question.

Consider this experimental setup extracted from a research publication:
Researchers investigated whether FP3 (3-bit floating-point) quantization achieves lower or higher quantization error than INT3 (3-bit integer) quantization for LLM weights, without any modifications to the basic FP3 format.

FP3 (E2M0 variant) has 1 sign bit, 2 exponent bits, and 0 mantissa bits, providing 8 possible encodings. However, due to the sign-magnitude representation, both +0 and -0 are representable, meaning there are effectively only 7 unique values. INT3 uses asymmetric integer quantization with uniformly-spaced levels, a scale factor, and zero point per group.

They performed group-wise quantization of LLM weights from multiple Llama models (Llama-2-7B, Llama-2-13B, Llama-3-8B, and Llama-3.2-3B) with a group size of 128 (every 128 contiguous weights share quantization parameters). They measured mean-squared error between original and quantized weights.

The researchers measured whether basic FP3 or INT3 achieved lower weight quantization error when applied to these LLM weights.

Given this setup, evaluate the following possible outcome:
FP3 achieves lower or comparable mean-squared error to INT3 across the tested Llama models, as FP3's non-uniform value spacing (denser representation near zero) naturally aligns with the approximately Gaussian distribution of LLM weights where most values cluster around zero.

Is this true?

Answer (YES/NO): NO